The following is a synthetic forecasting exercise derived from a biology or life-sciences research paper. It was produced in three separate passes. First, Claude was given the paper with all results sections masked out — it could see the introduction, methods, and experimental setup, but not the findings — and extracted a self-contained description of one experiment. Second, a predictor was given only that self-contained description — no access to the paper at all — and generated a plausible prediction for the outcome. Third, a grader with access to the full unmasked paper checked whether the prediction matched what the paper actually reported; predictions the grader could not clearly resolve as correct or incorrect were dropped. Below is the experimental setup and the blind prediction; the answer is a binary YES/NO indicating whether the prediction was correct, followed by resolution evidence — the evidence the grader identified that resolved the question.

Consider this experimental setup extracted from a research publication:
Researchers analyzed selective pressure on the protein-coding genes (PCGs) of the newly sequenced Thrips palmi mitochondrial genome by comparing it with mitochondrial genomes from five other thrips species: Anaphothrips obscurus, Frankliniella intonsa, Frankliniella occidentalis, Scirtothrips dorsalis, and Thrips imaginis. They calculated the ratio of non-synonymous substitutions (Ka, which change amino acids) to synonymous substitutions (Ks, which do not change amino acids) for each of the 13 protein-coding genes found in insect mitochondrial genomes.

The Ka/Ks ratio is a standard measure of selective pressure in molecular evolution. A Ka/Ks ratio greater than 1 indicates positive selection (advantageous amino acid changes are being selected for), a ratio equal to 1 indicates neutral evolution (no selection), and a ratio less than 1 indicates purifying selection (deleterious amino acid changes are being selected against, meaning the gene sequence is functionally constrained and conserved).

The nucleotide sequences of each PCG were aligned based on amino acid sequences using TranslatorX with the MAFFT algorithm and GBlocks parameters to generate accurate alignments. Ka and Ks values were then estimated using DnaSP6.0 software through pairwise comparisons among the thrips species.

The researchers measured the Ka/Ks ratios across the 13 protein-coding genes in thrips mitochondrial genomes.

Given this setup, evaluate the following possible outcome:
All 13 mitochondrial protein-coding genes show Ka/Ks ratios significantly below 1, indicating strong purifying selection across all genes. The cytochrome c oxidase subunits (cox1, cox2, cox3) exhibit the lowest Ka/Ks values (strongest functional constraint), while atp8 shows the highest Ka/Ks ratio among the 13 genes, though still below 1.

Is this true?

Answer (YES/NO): NO